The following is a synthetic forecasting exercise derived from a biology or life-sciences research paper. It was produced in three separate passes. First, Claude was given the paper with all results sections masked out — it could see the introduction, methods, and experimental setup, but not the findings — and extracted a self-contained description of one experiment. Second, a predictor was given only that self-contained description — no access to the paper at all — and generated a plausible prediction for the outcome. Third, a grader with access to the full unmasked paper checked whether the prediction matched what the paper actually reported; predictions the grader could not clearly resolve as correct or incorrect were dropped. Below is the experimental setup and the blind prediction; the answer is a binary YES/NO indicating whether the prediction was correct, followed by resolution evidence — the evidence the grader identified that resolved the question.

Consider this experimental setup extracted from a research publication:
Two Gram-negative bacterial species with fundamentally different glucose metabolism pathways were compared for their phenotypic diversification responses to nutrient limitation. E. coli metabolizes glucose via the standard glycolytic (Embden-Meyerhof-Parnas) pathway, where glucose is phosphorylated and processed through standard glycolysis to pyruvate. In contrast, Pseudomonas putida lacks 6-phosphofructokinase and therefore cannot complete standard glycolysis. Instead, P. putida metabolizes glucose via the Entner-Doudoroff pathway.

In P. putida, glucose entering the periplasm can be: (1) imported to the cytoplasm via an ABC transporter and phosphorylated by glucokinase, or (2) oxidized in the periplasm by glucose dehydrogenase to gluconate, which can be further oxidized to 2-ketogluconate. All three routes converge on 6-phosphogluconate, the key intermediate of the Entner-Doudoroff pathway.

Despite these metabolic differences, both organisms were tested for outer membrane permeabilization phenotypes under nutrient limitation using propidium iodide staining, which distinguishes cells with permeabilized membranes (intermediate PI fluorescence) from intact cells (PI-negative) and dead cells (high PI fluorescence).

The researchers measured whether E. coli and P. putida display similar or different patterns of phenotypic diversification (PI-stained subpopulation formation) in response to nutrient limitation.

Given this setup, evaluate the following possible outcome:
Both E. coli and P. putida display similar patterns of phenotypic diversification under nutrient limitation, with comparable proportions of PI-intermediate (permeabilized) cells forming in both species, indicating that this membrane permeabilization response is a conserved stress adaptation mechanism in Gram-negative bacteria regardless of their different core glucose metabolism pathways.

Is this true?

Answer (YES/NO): NO